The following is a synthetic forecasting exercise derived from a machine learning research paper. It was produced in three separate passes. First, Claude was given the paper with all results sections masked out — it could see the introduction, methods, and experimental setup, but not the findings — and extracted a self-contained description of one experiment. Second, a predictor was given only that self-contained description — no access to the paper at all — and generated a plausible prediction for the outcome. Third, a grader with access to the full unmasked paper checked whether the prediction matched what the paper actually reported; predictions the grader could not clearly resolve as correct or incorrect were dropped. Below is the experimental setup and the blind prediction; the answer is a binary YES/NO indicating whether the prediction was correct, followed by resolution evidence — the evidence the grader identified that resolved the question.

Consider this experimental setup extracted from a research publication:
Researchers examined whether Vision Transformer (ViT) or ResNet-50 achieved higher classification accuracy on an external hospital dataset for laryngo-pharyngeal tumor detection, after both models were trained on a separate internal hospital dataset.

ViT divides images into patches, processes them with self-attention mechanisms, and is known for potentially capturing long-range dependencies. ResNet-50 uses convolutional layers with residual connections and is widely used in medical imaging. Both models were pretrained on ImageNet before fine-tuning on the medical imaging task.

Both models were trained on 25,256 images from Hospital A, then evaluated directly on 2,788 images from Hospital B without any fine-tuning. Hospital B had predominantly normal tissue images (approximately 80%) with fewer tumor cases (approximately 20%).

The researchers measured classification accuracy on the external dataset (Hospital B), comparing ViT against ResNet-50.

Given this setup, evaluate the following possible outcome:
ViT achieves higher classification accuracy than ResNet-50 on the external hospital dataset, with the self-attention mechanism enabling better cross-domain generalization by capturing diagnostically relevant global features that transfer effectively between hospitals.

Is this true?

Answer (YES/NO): NO